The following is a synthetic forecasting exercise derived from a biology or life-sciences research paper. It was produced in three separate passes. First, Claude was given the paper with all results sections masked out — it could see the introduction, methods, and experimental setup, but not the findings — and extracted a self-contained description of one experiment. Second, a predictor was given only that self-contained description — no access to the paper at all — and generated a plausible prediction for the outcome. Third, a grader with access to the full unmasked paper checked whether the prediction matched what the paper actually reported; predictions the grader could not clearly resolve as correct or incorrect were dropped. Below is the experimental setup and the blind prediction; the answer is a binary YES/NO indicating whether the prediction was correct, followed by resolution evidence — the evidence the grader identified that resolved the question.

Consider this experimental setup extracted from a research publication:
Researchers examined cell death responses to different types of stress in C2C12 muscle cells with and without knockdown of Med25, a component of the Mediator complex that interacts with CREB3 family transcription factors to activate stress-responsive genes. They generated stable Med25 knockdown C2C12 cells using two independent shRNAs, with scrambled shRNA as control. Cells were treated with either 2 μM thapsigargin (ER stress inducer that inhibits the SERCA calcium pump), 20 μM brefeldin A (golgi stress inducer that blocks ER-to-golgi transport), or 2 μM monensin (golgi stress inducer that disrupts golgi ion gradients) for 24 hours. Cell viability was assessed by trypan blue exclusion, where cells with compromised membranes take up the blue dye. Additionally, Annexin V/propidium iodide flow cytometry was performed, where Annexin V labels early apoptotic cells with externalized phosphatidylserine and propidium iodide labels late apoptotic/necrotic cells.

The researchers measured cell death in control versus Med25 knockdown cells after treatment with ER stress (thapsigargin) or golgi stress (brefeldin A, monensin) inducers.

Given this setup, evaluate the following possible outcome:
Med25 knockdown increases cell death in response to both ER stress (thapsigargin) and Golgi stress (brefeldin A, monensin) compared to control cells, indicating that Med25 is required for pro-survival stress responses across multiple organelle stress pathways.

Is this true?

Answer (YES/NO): NO